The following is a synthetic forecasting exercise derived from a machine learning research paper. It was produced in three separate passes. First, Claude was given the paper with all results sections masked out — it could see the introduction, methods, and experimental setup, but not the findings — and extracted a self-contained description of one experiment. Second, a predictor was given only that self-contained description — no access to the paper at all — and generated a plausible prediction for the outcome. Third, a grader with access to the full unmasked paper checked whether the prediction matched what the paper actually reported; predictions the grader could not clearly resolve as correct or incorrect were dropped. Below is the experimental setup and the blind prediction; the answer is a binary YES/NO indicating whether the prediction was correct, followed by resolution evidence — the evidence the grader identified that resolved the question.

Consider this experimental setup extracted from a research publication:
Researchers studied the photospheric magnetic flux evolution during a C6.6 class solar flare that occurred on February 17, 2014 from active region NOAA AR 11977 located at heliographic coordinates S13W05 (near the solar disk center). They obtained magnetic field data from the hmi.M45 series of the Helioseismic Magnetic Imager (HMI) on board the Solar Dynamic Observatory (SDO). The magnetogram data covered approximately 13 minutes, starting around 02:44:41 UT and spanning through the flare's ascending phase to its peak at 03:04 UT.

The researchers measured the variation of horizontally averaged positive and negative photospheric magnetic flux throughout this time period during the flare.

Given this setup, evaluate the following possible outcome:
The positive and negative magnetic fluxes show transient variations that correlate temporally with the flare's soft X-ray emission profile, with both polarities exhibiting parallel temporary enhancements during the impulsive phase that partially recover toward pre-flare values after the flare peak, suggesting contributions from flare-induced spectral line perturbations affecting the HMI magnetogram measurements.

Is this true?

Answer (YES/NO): NO